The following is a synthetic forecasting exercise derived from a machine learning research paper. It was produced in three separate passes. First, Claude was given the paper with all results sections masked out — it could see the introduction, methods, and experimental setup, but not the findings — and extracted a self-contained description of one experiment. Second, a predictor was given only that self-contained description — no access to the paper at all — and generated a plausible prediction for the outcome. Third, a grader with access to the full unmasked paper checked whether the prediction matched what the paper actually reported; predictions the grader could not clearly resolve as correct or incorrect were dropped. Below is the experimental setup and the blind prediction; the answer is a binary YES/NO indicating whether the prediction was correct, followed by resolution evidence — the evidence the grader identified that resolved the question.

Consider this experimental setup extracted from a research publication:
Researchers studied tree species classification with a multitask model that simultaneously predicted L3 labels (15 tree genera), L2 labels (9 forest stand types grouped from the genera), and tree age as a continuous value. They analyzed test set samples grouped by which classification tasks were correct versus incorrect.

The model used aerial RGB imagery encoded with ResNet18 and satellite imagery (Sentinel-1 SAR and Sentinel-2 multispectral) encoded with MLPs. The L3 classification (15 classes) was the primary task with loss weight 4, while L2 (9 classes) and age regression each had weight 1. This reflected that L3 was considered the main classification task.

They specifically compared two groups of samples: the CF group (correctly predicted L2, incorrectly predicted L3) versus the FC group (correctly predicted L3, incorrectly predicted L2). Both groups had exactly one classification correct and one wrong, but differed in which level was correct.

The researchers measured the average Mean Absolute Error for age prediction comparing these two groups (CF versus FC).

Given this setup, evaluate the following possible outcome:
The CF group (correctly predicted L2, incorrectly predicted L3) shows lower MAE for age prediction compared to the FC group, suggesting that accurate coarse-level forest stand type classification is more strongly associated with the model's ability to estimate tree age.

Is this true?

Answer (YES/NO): YES